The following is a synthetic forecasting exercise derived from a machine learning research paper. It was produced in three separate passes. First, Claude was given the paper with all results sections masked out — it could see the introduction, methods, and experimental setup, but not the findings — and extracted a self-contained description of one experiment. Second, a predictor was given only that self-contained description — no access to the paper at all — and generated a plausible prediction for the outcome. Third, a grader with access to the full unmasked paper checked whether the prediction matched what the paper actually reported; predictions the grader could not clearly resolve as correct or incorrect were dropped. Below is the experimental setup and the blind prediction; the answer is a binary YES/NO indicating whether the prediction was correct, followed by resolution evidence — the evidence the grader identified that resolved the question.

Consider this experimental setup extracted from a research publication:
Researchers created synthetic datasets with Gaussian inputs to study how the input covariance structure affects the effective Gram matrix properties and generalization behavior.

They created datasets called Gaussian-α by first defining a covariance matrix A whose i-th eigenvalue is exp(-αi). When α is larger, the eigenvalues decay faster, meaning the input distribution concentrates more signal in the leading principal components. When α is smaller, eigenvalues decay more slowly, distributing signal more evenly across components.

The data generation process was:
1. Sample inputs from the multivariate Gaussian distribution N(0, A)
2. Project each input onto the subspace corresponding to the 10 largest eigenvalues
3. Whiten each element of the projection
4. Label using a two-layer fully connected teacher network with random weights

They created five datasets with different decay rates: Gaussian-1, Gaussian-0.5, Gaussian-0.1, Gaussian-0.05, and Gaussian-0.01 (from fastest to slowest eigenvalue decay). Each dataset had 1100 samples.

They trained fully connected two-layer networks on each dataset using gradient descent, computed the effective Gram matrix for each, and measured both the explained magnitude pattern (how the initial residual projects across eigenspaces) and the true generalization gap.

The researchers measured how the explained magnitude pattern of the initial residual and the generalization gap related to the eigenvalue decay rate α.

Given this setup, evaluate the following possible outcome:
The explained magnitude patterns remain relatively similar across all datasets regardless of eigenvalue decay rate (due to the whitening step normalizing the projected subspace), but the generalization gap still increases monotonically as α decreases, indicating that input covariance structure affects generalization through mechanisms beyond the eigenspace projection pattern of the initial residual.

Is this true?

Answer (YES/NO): NO